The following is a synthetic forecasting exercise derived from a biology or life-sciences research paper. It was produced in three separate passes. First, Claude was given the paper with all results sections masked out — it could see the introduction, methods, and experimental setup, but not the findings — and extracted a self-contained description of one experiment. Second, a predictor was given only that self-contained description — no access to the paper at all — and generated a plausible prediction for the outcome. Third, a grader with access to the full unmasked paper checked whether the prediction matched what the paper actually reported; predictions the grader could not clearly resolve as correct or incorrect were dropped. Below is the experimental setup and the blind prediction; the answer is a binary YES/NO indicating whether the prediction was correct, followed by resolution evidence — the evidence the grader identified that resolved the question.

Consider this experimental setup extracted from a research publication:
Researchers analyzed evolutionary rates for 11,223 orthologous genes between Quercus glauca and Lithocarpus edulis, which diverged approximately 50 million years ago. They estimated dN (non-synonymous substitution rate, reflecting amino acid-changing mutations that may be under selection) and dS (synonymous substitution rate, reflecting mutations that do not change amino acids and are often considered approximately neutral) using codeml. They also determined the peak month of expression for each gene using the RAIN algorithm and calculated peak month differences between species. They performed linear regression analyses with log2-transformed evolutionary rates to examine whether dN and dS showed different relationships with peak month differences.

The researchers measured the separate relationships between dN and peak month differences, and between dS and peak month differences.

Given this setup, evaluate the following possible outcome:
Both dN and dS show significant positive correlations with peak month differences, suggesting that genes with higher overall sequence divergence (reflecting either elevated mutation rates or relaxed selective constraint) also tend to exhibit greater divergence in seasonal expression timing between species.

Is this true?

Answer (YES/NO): NO